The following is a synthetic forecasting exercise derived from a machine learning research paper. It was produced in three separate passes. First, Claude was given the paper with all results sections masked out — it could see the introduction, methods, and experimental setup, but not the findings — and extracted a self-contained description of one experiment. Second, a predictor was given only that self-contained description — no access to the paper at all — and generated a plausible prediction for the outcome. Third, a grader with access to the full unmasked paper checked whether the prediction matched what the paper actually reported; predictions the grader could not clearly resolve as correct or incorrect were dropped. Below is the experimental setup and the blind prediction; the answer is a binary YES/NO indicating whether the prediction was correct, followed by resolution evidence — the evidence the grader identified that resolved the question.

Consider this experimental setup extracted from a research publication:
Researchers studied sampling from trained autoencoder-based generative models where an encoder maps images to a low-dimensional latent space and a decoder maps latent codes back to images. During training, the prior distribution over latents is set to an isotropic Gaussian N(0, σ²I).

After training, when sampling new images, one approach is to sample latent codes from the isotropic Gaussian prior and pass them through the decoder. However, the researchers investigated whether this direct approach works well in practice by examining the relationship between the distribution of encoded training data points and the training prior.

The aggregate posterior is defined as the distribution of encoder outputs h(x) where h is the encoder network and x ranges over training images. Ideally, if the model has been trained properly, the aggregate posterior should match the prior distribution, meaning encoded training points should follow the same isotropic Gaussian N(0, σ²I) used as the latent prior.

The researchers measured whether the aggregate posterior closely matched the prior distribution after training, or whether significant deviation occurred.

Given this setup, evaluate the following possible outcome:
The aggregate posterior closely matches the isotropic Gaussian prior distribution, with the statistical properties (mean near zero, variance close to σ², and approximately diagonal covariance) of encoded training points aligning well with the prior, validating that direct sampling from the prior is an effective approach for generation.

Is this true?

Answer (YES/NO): NO